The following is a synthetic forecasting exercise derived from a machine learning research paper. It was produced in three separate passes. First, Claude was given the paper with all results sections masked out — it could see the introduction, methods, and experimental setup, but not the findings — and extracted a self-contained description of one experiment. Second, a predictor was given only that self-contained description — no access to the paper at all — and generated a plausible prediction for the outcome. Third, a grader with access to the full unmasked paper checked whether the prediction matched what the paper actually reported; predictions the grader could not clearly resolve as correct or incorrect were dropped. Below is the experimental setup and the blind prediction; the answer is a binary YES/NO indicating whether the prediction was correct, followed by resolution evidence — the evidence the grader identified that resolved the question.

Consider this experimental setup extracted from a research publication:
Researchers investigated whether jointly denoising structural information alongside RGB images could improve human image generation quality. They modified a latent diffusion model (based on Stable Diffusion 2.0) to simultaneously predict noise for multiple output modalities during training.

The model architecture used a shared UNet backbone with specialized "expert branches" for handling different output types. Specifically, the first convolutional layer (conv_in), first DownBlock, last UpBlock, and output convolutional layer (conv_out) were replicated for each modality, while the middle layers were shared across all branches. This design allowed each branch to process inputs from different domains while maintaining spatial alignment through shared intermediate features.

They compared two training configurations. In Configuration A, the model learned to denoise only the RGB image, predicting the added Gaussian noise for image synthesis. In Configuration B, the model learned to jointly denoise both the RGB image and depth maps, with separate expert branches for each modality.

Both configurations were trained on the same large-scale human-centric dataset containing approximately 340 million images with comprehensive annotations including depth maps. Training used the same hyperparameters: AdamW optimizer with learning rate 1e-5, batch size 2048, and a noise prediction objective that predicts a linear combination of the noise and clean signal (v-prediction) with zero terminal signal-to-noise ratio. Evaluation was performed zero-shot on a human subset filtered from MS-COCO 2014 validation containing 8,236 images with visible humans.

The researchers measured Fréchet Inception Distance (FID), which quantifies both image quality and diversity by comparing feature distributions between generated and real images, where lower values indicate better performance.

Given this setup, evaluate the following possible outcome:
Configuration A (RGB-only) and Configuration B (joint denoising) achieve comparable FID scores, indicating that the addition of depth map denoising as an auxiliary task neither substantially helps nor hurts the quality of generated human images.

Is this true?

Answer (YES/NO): NO